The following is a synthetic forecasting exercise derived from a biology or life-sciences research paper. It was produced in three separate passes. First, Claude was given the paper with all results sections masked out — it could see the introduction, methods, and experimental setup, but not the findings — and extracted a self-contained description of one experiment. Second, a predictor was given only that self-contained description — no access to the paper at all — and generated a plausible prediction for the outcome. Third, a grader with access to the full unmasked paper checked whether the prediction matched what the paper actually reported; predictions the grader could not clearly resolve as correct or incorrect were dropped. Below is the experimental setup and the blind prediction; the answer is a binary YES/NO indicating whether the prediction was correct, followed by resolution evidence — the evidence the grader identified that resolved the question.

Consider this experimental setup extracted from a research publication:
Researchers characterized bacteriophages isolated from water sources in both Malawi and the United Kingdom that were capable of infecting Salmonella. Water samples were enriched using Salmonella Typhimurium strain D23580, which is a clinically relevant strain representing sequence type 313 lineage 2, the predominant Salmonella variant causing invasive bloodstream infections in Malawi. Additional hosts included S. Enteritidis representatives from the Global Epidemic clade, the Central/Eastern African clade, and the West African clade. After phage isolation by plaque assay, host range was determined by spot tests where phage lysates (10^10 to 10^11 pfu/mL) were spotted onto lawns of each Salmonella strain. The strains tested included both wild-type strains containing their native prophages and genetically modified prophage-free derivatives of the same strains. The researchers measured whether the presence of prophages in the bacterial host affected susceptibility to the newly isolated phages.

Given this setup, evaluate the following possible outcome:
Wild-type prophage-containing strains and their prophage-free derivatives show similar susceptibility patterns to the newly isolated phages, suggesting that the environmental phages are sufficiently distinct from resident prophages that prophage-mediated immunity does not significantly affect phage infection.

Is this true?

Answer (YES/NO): NO